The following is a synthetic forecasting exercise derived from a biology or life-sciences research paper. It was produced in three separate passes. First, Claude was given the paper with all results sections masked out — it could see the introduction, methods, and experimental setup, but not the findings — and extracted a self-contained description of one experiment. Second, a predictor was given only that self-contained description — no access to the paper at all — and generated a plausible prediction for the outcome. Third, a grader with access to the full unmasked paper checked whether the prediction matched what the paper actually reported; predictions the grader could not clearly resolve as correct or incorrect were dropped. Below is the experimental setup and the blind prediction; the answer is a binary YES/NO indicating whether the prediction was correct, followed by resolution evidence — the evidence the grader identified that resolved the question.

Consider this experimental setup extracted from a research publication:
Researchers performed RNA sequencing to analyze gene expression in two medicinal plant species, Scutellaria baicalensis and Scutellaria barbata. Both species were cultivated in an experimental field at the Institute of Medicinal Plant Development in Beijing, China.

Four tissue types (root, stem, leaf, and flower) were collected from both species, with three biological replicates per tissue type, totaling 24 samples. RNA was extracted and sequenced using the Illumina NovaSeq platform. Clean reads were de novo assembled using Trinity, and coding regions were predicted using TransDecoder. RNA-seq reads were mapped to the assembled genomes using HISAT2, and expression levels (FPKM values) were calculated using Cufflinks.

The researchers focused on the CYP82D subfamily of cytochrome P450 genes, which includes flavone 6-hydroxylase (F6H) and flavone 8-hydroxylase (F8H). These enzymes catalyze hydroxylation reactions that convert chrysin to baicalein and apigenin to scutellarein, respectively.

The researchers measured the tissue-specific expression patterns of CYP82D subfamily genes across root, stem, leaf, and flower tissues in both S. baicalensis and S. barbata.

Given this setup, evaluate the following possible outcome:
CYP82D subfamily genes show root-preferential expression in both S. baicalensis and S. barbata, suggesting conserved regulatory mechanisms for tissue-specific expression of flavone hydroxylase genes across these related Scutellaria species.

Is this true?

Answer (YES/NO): NO